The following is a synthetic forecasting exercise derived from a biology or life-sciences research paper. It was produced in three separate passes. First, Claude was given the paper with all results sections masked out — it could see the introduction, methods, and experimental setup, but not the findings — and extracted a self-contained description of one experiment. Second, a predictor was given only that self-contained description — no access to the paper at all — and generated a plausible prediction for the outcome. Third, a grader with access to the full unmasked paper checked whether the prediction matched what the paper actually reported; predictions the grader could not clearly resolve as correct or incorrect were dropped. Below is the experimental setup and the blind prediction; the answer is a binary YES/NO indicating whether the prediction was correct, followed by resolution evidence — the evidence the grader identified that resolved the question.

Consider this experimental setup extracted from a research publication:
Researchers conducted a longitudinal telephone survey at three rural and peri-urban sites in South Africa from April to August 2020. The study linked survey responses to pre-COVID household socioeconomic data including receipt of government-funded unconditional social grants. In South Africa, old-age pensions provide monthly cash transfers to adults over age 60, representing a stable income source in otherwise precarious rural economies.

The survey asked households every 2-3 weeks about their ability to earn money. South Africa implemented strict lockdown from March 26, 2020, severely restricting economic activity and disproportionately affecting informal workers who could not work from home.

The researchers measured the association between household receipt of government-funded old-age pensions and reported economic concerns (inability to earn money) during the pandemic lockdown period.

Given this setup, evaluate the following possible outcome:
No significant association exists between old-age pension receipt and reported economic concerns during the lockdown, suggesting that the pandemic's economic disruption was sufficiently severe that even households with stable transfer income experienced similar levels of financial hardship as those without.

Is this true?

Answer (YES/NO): NO